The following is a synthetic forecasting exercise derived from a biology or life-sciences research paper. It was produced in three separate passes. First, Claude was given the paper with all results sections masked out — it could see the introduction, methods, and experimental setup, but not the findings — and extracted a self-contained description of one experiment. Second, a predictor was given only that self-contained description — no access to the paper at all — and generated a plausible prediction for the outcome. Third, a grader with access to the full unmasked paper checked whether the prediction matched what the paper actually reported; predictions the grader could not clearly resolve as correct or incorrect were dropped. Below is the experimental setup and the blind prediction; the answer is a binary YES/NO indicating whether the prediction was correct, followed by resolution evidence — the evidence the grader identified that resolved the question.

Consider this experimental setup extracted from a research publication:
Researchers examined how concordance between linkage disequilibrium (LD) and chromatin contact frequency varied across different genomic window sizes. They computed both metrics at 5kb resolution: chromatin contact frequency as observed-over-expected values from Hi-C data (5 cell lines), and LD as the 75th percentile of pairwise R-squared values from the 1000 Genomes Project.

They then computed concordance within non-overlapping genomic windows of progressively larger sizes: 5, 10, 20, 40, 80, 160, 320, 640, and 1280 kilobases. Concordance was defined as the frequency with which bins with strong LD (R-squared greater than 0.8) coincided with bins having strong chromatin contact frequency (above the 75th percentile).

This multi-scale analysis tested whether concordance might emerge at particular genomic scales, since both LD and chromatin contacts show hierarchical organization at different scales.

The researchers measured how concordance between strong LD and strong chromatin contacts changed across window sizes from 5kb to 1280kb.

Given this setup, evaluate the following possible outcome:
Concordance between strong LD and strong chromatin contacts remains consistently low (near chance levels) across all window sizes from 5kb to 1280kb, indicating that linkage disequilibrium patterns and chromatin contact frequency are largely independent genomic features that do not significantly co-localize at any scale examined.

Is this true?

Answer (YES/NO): NO